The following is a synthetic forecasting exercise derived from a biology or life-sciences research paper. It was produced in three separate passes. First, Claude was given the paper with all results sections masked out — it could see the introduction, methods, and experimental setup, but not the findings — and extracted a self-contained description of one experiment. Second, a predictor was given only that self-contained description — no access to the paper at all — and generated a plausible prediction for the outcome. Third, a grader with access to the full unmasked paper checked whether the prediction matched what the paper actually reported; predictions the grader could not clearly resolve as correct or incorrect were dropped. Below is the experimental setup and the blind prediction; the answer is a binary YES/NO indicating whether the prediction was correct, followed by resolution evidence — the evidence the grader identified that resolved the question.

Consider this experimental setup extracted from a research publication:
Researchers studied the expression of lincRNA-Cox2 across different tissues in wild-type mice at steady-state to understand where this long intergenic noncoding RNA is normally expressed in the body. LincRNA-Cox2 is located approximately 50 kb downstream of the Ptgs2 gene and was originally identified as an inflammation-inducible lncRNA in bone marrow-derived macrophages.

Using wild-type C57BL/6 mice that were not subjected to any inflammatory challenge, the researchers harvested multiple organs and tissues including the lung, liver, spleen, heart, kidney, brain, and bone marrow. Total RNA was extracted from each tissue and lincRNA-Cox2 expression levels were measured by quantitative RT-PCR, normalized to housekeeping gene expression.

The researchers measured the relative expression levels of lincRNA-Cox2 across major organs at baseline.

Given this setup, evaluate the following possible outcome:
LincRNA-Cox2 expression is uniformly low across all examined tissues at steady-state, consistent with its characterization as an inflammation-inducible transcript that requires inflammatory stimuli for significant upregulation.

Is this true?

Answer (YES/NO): NO